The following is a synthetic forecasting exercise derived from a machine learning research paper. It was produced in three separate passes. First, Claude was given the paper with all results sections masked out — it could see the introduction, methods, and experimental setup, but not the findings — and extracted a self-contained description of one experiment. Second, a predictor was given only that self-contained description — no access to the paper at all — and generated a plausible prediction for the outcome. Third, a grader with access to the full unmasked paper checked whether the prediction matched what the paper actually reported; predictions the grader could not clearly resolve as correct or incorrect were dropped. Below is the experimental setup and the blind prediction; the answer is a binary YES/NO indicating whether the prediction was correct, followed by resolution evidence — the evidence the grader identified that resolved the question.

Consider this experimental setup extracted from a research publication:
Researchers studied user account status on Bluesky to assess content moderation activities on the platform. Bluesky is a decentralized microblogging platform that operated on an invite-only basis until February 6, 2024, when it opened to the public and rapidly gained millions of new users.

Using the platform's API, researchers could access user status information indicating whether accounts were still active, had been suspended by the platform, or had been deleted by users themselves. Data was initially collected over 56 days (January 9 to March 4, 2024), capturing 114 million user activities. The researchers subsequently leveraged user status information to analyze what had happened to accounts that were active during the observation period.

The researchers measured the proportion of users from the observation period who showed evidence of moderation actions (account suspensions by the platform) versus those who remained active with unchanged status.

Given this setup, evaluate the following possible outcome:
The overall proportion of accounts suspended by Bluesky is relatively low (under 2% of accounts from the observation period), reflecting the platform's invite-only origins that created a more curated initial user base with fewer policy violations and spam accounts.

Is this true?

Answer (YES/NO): YES